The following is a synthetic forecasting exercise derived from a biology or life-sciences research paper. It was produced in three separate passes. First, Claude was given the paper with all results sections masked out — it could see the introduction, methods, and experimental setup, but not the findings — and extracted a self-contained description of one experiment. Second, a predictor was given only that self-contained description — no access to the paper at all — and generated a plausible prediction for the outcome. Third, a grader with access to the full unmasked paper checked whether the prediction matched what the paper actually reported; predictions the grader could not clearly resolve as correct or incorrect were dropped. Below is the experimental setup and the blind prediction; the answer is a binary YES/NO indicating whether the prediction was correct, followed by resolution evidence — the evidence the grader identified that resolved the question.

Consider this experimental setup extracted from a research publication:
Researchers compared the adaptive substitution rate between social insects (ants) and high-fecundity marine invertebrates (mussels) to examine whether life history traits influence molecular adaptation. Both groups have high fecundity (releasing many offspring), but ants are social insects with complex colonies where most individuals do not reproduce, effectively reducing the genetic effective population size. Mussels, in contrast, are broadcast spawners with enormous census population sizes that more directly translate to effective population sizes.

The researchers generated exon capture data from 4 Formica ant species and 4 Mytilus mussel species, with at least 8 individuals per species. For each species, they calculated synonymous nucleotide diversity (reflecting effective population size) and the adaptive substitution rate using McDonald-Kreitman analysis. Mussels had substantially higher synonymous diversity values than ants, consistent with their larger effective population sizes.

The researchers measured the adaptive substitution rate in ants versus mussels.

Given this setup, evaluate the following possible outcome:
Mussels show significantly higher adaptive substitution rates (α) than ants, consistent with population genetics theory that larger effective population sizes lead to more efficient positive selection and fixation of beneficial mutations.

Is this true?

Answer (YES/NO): NO